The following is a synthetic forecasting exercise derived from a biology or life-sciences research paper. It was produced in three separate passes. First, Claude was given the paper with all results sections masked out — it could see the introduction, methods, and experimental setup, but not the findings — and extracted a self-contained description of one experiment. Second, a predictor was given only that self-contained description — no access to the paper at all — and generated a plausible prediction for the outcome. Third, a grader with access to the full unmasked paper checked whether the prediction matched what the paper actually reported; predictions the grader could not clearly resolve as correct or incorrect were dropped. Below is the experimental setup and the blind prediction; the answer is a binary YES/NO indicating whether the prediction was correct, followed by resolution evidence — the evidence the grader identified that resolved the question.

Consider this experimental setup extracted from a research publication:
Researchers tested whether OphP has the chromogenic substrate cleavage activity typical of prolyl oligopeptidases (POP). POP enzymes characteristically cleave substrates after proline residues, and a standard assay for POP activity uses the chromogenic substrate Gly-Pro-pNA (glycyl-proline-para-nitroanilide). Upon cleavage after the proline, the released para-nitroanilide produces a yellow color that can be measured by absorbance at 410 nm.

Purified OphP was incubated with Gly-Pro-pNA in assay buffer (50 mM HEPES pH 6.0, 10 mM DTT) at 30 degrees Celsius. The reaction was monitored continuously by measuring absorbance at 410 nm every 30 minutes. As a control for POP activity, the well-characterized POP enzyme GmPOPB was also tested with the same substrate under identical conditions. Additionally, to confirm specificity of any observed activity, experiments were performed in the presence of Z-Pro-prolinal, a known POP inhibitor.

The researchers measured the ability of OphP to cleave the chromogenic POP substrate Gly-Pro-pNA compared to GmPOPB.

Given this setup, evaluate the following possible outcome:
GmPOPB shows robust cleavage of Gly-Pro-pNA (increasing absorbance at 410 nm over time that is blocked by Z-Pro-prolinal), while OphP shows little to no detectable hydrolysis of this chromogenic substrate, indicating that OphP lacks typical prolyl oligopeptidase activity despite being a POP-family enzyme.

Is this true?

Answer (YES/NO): NO